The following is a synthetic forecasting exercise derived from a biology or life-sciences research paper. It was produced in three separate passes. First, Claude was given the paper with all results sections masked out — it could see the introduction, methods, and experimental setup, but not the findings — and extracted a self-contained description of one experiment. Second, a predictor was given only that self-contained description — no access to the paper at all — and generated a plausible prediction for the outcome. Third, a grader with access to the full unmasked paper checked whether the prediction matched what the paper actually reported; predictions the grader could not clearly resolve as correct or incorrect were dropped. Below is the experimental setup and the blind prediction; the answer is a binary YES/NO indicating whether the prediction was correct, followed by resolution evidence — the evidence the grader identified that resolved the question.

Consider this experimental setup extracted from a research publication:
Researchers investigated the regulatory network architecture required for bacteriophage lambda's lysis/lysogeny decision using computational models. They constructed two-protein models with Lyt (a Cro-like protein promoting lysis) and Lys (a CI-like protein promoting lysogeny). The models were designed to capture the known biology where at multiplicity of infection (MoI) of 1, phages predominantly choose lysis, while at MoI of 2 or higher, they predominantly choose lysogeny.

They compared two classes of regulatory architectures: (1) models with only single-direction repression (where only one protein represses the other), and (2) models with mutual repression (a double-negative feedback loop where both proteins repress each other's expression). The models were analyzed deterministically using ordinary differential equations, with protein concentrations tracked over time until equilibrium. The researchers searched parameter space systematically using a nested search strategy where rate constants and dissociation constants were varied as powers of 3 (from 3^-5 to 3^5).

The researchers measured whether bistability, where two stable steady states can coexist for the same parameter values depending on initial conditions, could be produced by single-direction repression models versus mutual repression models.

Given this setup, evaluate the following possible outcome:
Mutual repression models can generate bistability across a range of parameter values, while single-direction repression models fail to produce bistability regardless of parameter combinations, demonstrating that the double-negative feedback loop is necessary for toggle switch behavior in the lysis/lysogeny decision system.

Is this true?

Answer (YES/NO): NO